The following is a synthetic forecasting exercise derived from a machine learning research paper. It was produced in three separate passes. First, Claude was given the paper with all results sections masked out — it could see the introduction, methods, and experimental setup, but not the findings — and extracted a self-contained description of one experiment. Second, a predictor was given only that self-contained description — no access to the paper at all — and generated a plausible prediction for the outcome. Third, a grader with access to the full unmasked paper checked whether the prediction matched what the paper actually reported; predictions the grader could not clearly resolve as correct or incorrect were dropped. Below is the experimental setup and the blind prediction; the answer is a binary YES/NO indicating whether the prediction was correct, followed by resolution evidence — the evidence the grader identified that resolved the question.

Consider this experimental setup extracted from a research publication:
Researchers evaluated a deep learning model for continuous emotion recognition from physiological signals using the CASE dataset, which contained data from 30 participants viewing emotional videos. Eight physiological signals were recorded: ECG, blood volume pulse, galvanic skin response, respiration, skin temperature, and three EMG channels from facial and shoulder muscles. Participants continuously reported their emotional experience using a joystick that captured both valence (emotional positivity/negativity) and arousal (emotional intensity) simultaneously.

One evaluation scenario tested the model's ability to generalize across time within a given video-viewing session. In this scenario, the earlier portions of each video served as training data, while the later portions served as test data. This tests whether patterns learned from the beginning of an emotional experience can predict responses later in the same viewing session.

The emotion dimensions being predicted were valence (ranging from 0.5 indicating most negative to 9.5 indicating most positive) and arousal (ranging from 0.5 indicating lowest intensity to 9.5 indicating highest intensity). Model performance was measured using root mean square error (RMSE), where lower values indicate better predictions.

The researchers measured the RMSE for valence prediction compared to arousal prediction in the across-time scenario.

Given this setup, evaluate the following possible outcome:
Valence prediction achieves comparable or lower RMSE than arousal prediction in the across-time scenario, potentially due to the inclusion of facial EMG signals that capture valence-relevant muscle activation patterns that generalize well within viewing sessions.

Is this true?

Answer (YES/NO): NO